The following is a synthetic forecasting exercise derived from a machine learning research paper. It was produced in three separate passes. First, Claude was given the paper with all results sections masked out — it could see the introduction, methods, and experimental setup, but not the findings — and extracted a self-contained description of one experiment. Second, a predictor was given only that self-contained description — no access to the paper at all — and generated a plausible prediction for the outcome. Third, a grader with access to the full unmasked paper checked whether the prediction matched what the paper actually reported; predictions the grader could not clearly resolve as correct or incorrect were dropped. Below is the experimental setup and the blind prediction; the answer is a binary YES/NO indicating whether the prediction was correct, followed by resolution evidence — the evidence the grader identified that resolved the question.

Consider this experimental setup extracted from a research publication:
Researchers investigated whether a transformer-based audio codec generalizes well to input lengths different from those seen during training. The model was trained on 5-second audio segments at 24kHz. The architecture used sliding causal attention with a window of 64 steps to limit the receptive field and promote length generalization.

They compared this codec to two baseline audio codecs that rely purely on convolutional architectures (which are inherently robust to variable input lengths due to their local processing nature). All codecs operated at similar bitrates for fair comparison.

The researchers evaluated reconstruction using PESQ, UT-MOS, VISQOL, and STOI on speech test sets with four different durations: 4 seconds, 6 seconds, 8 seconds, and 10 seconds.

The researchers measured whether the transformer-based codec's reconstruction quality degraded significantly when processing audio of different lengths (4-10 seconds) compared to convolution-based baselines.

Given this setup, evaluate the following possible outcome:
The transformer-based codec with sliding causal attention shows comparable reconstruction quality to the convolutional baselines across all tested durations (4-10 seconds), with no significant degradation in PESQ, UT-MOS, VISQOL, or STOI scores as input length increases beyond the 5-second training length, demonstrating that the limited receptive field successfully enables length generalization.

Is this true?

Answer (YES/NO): YES